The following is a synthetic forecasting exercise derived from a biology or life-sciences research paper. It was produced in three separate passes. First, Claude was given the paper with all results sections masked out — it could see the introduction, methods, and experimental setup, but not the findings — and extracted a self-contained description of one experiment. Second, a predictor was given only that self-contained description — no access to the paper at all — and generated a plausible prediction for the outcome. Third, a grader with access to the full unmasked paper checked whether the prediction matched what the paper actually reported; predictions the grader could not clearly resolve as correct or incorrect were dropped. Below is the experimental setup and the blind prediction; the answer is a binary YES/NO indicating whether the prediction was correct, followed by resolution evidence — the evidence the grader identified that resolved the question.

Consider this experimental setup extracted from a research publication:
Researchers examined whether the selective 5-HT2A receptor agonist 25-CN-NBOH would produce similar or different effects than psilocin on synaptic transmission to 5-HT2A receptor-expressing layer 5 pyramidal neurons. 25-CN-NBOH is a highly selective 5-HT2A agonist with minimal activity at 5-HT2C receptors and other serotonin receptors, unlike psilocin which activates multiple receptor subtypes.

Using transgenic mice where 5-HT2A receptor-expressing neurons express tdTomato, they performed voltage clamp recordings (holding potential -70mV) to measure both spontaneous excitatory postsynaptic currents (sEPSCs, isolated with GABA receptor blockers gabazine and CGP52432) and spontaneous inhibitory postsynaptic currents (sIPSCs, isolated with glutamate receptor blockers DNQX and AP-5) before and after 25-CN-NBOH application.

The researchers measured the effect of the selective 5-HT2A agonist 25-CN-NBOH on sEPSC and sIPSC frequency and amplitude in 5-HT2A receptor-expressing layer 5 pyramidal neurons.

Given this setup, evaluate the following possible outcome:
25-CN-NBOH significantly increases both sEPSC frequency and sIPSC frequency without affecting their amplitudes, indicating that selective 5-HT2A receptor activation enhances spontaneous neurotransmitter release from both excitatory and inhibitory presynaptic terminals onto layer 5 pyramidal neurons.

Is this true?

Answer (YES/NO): NO